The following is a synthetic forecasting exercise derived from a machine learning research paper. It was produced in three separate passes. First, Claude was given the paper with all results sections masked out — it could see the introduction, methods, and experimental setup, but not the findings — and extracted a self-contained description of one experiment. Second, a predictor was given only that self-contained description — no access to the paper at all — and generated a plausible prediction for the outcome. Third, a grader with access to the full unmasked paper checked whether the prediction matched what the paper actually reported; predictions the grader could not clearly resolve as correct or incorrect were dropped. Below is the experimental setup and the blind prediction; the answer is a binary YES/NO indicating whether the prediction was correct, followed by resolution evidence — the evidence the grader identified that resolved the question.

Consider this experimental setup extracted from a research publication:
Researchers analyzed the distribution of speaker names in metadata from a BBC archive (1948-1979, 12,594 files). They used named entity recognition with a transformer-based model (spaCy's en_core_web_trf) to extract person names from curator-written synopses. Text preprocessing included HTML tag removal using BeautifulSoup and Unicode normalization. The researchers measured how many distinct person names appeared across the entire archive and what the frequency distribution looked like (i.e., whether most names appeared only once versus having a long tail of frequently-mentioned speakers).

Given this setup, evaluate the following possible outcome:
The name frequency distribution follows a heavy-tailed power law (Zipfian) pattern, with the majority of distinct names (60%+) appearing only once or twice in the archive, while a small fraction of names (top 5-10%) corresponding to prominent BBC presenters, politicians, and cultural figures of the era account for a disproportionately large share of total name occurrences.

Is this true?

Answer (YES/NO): NO